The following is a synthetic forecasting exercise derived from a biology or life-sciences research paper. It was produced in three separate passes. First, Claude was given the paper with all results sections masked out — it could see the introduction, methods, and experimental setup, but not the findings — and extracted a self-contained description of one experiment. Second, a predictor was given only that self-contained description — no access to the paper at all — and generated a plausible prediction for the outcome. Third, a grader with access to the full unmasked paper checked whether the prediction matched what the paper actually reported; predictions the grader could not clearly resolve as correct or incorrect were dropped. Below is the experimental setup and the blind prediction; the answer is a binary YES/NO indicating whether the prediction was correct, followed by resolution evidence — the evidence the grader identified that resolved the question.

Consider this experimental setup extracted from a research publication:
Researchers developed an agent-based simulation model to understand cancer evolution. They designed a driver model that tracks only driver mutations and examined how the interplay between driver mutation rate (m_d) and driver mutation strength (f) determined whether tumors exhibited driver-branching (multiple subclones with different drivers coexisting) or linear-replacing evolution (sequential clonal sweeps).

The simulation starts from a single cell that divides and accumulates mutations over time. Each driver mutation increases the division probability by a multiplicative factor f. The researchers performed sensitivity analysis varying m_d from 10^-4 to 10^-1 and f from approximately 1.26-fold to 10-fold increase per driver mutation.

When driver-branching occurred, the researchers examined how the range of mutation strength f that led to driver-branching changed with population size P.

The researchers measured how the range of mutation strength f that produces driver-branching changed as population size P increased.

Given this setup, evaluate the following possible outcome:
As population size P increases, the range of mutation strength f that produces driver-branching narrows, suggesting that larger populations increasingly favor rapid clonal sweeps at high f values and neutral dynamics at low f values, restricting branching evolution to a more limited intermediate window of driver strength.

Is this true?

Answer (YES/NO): NO